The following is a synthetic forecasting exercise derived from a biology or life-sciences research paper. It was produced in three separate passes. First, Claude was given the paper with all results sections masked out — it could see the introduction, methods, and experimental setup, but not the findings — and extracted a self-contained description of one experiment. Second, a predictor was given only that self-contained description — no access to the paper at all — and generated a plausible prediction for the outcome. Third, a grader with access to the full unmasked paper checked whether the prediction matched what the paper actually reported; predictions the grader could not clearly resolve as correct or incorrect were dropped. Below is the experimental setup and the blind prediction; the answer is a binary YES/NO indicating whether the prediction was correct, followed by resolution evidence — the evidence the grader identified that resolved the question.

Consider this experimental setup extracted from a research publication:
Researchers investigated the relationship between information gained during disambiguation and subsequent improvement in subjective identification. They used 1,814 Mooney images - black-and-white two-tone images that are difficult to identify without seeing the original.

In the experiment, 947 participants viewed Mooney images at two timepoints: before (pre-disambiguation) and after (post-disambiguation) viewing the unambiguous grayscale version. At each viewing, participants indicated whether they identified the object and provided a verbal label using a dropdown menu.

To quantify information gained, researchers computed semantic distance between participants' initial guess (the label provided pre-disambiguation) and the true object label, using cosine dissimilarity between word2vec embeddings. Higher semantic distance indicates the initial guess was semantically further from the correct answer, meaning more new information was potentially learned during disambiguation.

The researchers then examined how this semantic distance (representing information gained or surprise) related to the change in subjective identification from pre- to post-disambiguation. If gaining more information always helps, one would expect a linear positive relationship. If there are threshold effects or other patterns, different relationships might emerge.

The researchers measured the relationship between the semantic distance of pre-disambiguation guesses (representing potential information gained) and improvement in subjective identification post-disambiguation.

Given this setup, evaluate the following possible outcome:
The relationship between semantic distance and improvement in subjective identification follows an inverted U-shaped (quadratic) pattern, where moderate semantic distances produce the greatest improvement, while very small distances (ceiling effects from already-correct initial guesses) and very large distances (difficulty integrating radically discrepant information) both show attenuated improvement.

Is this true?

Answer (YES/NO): NO